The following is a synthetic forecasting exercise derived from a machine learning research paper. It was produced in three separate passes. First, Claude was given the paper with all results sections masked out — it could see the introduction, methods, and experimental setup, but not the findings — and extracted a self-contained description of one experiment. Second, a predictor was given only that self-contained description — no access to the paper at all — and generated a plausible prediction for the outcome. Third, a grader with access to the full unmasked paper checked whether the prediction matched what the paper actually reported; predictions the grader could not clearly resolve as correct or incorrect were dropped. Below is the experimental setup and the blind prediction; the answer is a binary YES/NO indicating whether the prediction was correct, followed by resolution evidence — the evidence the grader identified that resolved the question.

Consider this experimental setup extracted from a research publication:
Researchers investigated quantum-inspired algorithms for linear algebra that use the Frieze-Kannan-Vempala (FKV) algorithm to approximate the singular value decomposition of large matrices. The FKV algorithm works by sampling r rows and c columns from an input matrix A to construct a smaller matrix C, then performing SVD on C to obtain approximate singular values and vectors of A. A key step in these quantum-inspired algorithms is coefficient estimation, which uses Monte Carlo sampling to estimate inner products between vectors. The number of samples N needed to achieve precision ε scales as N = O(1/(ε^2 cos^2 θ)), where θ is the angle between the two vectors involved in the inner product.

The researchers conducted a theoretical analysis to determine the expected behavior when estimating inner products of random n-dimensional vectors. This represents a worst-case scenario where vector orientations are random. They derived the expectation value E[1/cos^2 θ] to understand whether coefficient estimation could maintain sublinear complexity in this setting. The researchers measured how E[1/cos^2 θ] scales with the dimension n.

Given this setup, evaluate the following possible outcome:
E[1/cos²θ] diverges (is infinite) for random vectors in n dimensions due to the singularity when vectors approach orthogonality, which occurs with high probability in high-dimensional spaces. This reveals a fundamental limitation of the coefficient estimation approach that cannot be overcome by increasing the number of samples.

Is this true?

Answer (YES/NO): NO